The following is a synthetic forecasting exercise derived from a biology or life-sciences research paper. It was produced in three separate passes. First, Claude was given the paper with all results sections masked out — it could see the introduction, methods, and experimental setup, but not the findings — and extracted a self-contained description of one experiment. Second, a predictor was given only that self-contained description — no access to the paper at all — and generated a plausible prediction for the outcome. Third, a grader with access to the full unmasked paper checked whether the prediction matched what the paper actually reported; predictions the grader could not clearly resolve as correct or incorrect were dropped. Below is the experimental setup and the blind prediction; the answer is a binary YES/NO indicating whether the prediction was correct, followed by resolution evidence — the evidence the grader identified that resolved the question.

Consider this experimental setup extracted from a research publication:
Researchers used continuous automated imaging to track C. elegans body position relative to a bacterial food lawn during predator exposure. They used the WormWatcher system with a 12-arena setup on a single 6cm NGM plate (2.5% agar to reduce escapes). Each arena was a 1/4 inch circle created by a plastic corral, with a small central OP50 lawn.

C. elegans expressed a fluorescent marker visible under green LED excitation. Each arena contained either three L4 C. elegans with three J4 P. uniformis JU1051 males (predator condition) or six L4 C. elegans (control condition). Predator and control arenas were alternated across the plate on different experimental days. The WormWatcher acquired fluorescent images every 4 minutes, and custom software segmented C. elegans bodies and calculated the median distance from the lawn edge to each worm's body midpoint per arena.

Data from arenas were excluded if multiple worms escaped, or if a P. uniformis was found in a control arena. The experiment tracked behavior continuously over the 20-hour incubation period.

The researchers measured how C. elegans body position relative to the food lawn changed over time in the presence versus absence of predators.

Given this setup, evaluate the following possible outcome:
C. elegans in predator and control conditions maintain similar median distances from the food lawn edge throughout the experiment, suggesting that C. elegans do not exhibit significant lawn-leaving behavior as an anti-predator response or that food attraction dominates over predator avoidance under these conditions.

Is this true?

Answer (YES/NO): NO